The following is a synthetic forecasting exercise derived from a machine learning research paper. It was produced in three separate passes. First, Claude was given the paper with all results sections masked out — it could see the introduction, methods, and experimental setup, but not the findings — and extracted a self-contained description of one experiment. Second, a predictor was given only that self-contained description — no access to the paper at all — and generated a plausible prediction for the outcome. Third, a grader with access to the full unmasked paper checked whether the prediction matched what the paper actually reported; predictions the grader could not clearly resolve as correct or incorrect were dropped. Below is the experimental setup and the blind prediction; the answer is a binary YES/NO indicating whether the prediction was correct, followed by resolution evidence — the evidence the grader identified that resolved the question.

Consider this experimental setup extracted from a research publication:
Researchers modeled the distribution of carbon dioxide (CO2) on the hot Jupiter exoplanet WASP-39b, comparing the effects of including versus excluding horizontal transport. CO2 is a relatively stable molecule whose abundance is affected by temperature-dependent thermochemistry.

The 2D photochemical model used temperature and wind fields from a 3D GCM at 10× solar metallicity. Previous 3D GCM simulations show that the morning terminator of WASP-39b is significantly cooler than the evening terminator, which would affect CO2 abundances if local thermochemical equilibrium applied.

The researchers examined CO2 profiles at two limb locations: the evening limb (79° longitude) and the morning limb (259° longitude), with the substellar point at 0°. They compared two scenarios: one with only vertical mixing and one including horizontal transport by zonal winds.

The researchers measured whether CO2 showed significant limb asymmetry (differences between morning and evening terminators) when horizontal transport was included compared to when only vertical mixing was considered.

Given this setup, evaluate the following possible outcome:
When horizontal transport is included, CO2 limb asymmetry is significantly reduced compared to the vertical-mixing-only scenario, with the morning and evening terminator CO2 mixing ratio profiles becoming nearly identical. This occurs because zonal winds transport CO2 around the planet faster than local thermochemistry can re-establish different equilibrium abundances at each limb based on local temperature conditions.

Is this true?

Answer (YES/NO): NO